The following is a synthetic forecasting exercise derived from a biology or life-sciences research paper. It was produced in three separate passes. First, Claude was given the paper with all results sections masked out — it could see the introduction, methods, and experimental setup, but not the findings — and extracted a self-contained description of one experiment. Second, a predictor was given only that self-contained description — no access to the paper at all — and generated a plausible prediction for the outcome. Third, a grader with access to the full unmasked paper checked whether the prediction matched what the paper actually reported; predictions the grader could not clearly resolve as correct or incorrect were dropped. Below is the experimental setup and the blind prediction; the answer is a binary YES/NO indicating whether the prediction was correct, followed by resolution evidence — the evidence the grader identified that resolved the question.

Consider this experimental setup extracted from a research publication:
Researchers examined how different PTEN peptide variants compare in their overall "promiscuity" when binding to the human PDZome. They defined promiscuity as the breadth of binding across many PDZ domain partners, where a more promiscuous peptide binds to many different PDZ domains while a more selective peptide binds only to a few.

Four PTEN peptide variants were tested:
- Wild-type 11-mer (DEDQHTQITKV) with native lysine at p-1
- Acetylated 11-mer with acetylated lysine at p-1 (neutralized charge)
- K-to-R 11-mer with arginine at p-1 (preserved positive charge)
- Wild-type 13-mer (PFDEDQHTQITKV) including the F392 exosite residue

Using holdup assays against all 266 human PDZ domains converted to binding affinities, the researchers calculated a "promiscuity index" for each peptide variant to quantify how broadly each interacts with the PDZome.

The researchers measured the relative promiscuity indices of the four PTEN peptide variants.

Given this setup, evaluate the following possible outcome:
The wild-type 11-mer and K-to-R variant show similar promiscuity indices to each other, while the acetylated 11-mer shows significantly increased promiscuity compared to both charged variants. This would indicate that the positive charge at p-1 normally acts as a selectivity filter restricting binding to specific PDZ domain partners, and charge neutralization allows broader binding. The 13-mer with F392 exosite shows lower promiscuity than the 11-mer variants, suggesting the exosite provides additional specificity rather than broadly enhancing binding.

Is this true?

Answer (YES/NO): NO